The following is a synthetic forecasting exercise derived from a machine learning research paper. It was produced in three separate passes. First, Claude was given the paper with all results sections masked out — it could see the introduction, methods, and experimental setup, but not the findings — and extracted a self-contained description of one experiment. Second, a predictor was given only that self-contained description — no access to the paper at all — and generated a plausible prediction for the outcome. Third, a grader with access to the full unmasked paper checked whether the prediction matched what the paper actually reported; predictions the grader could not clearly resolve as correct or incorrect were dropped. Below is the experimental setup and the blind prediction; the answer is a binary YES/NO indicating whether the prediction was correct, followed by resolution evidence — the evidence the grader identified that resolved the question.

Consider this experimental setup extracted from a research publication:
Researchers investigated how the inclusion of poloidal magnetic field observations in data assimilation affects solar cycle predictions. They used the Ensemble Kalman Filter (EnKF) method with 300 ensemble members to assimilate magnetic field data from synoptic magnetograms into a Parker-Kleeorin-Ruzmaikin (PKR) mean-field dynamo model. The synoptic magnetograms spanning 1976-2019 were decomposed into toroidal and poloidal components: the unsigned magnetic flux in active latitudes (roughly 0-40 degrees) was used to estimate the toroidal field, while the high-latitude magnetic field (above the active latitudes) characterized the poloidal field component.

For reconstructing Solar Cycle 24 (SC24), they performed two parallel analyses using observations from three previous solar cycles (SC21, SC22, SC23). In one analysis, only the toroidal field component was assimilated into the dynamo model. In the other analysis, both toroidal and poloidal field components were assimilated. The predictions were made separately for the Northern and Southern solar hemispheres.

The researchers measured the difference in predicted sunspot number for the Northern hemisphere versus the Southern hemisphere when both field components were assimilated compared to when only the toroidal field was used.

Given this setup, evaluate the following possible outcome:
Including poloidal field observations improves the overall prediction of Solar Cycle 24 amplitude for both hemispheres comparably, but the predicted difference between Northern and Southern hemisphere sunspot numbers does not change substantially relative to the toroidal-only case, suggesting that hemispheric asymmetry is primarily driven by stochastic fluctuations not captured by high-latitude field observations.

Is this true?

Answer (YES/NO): NO